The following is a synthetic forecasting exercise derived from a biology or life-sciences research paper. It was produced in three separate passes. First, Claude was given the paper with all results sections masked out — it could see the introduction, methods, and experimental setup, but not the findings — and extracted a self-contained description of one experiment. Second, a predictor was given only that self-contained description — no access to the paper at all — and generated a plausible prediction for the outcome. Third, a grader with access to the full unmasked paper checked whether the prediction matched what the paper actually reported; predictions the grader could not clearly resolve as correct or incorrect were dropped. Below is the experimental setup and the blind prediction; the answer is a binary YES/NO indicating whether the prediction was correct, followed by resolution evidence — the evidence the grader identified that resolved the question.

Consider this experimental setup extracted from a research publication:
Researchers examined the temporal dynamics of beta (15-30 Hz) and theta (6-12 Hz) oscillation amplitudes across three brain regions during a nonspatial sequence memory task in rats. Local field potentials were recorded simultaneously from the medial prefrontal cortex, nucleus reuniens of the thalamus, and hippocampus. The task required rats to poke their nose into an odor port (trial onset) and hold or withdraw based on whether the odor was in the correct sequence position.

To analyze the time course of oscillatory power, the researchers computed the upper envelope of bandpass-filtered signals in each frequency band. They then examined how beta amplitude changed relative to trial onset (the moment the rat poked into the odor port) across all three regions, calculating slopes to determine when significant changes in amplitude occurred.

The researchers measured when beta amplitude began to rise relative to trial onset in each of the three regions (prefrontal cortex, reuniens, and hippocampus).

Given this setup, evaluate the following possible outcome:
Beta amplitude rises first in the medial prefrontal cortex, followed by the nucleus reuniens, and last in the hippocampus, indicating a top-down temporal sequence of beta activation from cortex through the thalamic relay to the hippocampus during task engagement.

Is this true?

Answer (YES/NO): NO